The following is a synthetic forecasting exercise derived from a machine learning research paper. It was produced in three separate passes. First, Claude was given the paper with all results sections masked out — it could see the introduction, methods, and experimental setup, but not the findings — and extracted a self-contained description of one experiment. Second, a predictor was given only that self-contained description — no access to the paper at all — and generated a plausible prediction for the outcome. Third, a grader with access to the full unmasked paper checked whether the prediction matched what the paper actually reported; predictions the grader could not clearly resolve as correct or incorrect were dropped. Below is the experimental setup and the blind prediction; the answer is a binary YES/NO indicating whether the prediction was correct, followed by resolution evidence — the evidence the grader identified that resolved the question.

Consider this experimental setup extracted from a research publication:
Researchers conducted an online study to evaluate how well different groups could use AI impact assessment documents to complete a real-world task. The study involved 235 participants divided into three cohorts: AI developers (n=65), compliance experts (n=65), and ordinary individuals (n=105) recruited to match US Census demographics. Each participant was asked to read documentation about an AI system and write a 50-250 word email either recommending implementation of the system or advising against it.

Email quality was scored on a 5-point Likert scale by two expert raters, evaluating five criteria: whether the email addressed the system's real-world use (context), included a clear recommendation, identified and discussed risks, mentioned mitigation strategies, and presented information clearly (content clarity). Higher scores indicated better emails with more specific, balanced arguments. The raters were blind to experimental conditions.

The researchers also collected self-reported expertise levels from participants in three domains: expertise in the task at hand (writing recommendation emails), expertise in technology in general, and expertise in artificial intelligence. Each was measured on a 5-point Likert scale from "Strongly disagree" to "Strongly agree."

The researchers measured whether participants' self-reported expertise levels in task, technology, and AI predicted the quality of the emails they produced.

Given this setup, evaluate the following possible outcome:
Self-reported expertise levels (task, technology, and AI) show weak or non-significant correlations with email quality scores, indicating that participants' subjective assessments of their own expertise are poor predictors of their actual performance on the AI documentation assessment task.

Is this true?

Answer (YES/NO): YES